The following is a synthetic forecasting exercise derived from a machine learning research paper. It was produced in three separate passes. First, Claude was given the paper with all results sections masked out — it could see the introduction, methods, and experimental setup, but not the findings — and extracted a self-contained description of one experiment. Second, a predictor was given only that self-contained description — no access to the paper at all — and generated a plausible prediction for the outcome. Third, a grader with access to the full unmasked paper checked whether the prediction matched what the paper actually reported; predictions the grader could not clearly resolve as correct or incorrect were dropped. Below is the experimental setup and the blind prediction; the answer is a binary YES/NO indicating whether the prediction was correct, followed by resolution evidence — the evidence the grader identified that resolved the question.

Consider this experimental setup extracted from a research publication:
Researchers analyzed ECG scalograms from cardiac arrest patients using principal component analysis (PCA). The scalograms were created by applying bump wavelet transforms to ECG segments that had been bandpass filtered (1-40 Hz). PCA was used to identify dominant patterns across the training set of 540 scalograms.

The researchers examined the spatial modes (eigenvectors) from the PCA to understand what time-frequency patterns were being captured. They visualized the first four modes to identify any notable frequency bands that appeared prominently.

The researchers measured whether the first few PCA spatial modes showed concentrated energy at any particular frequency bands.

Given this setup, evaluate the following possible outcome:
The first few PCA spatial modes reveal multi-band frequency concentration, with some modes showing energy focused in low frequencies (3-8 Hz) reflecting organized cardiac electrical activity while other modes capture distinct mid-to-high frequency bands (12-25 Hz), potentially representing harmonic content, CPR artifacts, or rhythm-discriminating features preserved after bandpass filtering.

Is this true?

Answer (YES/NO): NO